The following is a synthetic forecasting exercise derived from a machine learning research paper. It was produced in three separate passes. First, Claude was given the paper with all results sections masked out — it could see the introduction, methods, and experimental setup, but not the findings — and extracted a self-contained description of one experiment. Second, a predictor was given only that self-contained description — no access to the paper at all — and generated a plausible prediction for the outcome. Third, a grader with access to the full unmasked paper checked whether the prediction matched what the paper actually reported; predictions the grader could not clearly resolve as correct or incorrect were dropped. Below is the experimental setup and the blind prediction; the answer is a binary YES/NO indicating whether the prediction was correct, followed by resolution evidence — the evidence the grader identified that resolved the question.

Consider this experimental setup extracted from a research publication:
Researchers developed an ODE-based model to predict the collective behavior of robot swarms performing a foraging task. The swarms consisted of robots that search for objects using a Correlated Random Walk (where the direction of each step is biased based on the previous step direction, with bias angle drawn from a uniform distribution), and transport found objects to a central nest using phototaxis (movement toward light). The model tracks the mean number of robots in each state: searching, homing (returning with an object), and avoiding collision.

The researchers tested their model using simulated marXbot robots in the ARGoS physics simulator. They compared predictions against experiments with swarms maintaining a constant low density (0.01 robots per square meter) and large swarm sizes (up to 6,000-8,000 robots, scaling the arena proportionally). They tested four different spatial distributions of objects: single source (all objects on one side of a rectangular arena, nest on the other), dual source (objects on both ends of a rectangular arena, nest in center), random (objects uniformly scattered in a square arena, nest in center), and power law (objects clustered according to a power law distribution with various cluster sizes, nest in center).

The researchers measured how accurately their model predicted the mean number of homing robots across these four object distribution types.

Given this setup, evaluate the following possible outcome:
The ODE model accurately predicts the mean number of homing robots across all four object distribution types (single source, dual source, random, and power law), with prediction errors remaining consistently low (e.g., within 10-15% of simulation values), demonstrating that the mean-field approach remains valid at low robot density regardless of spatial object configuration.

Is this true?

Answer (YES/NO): NO